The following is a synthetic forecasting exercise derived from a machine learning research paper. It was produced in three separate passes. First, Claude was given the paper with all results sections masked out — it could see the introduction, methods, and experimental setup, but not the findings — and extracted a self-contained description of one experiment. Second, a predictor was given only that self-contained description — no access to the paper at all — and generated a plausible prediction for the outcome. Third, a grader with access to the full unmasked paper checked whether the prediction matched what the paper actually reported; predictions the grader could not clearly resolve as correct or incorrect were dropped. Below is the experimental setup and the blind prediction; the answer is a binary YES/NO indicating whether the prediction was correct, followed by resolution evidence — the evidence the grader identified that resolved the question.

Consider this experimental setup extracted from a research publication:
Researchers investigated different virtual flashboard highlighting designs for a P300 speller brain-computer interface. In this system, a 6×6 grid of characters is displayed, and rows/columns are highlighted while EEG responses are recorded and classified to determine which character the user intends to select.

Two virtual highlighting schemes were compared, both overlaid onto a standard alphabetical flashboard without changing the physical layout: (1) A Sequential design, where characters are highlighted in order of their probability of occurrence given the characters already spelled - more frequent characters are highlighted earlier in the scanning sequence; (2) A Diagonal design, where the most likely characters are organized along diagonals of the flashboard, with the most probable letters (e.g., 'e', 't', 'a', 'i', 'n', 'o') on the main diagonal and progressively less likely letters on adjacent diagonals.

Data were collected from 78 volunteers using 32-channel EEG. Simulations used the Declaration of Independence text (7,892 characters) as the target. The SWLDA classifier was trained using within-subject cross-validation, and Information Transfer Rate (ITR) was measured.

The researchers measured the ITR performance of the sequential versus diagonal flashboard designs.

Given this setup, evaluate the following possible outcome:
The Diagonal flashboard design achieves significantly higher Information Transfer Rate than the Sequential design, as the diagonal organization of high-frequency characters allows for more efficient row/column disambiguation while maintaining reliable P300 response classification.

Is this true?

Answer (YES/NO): NO